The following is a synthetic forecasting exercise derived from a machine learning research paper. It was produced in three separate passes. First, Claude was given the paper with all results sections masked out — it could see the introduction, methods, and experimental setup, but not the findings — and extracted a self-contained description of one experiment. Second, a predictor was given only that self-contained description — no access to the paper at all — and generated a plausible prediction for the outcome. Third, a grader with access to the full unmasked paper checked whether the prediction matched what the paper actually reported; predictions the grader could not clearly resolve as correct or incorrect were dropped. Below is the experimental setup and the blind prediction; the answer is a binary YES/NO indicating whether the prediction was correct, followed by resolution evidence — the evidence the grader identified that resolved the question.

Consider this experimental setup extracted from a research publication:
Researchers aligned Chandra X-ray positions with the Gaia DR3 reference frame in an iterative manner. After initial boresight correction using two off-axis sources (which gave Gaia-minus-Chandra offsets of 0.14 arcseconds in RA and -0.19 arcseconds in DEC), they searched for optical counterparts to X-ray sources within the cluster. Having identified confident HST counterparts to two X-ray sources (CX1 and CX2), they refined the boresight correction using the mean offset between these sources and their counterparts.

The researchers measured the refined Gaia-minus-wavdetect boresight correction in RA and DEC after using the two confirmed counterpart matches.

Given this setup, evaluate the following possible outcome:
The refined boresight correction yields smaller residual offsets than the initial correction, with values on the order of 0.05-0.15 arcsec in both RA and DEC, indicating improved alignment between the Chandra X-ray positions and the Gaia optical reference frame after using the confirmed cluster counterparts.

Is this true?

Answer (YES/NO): NO